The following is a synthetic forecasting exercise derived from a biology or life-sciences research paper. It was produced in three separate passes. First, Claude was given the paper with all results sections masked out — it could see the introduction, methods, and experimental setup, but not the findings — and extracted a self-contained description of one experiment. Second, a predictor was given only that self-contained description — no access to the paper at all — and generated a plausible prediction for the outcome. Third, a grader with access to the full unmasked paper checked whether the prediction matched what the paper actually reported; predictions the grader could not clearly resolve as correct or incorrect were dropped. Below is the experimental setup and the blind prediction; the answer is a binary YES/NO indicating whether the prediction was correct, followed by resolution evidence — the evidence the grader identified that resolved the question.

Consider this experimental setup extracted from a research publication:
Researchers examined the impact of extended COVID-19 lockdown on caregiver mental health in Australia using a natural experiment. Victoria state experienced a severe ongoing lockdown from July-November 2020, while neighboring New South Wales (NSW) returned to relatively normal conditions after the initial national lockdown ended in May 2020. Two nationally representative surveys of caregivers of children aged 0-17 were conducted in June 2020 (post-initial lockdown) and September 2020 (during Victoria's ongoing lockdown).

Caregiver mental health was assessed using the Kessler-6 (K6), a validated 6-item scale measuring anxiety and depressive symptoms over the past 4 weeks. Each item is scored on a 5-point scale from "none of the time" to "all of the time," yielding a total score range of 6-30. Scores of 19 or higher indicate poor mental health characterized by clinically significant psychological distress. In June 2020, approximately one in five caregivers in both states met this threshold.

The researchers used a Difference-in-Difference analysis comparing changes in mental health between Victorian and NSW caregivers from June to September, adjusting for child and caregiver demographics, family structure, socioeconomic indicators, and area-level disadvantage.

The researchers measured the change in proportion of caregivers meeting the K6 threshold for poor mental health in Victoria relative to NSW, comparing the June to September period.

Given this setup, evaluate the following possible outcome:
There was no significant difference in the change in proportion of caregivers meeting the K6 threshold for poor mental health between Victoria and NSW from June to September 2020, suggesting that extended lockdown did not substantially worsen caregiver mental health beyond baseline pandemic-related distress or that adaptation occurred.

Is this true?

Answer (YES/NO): NO